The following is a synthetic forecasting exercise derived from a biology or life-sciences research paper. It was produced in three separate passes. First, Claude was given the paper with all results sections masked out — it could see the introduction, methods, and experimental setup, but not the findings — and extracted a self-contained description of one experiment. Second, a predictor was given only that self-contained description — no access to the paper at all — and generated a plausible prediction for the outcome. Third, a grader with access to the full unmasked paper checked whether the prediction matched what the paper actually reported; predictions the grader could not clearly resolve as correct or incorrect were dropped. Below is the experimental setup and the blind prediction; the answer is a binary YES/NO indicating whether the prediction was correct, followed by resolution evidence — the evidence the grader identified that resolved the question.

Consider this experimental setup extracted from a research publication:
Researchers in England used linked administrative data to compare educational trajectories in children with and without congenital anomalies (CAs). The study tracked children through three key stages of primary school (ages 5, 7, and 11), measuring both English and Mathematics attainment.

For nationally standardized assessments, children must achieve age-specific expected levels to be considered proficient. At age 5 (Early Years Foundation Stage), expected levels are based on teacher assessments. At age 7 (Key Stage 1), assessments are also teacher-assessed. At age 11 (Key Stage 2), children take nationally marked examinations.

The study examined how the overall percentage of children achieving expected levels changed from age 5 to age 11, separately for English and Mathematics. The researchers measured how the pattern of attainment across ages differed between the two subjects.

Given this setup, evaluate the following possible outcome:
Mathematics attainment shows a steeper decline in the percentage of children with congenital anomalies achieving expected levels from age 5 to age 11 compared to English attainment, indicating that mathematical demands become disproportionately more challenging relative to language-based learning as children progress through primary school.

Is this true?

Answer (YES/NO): NO